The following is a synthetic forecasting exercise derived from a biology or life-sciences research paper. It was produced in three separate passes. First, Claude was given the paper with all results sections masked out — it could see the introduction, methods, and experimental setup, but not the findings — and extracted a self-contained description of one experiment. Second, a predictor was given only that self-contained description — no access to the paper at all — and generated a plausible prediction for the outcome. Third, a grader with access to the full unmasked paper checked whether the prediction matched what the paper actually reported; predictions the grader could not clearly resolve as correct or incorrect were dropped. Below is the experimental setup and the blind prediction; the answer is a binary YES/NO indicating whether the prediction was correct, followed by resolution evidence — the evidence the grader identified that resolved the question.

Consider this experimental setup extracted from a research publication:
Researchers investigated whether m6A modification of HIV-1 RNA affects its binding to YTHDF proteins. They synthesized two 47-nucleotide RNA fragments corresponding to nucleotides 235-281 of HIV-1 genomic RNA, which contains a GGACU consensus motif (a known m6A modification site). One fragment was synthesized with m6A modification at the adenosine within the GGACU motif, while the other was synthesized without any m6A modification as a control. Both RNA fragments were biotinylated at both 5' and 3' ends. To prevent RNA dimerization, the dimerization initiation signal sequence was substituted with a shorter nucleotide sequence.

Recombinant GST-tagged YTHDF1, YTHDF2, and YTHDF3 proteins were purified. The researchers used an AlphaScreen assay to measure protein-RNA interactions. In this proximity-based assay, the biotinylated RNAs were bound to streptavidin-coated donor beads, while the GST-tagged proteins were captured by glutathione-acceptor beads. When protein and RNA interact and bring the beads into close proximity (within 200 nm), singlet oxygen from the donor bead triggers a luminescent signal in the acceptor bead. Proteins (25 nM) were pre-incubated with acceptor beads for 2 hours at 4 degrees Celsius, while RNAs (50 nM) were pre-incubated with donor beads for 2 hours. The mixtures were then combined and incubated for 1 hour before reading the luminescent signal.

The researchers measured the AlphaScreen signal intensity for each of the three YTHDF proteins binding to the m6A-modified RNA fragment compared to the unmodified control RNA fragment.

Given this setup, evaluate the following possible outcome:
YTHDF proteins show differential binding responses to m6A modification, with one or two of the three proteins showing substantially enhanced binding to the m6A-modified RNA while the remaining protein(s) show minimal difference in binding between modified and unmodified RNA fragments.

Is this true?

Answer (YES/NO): NO